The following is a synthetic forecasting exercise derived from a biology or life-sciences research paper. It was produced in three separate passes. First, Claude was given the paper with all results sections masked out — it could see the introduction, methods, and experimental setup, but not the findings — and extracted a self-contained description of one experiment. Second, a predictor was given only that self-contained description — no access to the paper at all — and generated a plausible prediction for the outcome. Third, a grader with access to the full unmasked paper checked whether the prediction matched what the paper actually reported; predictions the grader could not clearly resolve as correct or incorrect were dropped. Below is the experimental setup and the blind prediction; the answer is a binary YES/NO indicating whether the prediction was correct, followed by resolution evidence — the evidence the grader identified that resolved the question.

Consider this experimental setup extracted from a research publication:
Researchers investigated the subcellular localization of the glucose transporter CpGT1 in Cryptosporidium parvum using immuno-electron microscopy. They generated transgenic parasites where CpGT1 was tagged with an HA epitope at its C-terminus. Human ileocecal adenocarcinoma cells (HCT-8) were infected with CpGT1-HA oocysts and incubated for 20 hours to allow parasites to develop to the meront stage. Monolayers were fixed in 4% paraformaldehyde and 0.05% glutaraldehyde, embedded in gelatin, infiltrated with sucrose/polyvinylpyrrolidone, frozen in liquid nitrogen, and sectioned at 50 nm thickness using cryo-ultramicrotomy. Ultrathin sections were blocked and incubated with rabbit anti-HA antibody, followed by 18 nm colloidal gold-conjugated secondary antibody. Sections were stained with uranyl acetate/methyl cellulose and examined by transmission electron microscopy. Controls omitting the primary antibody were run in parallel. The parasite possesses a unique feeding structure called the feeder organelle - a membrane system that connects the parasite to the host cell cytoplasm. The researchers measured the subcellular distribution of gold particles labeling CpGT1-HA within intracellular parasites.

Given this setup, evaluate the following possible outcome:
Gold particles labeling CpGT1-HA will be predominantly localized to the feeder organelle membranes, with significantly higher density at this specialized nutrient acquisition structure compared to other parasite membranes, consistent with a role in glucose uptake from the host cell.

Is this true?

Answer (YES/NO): YES